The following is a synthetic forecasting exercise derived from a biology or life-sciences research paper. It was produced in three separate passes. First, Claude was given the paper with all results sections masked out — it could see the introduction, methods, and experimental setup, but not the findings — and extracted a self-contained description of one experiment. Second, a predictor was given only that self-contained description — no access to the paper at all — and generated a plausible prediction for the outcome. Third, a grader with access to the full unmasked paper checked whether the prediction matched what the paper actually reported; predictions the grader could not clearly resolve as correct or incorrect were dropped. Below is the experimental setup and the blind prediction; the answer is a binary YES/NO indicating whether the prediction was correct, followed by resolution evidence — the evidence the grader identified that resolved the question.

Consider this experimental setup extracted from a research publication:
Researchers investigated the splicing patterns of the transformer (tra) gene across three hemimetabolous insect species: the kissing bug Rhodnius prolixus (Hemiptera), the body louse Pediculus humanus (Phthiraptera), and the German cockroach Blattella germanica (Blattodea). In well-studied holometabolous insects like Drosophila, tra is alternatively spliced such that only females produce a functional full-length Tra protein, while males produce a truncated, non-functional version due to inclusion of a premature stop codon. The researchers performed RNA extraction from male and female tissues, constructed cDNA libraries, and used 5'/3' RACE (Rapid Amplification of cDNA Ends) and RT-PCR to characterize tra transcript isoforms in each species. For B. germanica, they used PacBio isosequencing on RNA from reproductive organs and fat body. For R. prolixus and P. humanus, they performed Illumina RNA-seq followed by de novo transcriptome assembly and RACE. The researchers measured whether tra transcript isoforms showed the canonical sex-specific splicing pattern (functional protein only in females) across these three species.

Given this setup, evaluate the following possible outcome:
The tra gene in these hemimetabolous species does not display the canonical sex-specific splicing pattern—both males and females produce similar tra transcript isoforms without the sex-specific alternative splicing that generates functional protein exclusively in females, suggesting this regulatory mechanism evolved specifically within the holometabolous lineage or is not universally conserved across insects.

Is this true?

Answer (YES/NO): NO